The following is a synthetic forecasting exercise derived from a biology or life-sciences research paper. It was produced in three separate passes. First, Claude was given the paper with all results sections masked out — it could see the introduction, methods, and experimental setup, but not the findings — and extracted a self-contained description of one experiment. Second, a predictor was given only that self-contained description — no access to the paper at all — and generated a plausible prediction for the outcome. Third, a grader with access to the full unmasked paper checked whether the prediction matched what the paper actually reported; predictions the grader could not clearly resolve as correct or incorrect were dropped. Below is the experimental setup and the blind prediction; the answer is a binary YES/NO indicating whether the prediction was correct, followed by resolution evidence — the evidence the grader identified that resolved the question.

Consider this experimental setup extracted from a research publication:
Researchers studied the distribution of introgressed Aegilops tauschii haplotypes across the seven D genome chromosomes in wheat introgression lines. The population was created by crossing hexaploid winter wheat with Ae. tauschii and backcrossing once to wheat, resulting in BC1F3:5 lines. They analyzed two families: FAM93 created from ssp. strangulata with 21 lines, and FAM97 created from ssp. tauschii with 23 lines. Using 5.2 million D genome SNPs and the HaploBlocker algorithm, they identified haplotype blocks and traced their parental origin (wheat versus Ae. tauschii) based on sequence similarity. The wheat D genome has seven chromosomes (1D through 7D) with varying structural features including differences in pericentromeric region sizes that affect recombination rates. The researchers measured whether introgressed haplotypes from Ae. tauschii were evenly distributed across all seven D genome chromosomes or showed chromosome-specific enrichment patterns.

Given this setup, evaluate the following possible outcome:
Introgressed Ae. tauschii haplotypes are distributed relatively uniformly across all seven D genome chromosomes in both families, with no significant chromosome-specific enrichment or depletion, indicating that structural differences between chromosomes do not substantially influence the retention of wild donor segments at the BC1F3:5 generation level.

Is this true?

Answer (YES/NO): NO